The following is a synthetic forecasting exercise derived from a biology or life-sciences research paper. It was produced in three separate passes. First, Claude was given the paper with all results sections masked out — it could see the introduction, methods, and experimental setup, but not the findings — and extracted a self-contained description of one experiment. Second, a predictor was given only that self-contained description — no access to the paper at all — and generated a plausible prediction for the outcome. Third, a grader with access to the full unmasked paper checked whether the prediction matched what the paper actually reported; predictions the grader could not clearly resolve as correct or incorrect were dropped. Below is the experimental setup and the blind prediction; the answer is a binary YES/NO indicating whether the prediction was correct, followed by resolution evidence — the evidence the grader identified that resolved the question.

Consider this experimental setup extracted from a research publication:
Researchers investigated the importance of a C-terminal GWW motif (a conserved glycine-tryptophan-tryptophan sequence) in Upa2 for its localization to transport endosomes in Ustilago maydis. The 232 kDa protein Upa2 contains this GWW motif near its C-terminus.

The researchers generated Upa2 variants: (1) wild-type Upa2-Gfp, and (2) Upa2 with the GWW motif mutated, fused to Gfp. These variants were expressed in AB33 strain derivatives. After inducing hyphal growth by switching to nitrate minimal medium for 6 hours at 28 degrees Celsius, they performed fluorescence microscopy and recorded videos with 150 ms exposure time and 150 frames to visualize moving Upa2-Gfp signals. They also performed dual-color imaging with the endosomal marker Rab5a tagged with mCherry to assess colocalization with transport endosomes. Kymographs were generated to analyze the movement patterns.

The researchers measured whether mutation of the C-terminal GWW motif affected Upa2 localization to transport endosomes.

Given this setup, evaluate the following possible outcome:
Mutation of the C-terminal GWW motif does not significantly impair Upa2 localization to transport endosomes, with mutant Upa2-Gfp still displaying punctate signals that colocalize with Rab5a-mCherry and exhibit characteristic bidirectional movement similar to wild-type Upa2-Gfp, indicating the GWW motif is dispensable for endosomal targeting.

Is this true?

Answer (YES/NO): NO